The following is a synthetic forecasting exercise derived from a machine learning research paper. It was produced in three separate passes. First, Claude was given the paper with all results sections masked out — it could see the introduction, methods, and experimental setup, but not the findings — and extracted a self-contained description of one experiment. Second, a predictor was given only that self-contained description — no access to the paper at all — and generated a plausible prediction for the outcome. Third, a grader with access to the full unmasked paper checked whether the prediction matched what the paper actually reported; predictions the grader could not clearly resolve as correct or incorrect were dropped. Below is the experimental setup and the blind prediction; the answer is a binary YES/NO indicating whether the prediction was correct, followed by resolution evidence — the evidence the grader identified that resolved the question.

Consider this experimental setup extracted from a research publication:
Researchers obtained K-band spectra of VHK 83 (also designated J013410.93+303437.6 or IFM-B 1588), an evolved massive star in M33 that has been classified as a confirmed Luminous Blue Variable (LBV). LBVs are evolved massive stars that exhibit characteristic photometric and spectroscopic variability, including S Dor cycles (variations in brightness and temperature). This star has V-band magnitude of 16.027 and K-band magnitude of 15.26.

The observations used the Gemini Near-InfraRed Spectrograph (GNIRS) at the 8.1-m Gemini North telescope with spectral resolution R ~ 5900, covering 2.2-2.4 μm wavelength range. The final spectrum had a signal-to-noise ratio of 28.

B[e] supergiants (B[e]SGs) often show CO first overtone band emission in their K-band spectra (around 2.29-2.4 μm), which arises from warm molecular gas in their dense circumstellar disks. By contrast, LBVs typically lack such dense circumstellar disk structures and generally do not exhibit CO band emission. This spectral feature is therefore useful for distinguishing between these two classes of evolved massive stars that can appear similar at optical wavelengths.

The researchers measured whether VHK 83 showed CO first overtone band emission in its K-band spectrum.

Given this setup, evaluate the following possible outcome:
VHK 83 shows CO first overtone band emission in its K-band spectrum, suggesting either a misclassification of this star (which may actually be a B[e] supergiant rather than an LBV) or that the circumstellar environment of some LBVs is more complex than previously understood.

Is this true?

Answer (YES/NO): NO